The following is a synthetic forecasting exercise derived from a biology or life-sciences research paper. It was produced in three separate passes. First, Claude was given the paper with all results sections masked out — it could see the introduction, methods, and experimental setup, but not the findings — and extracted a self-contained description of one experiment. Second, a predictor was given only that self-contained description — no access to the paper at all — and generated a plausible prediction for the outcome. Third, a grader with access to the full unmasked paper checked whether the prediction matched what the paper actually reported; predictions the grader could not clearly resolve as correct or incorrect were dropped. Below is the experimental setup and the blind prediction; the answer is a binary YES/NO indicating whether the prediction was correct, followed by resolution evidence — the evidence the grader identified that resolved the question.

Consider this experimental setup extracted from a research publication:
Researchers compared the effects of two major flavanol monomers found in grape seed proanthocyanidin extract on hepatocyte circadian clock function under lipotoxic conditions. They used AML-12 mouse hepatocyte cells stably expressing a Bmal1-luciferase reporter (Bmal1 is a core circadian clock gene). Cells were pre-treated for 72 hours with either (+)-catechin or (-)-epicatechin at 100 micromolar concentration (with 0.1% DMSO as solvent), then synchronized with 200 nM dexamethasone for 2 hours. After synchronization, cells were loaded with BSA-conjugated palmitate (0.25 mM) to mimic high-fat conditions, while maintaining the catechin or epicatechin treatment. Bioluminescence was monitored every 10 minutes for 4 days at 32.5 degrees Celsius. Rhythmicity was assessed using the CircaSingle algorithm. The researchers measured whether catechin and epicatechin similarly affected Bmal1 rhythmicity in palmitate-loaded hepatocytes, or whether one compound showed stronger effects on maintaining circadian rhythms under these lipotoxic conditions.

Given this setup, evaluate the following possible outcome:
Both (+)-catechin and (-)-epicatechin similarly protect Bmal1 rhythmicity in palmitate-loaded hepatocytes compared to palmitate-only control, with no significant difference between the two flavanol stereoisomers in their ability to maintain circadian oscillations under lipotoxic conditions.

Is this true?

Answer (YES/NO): NO